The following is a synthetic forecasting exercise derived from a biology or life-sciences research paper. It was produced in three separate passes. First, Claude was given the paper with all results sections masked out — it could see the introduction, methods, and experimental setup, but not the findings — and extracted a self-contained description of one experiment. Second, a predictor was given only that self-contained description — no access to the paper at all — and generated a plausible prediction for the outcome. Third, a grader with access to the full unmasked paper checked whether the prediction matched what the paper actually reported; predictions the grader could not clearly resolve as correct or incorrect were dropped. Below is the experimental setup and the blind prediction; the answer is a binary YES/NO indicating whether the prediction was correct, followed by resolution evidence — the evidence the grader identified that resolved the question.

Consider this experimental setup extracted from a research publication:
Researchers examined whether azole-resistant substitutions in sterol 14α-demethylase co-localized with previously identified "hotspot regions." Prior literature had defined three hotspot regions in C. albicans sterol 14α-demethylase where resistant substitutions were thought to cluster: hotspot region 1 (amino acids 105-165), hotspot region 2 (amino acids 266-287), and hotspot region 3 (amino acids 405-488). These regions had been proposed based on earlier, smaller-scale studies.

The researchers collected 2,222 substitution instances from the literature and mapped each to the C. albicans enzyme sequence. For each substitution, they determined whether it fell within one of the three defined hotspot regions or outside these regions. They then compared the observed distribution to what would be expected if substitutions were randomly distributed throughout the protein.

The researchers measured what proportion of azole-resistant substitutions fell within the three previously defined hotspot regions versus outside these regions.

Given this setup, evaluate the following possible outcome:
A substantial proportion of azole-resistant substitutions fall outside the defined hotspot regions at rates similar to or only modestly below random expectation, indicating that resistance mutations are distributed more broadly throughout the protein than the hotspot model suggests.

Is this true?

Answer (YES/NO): YES